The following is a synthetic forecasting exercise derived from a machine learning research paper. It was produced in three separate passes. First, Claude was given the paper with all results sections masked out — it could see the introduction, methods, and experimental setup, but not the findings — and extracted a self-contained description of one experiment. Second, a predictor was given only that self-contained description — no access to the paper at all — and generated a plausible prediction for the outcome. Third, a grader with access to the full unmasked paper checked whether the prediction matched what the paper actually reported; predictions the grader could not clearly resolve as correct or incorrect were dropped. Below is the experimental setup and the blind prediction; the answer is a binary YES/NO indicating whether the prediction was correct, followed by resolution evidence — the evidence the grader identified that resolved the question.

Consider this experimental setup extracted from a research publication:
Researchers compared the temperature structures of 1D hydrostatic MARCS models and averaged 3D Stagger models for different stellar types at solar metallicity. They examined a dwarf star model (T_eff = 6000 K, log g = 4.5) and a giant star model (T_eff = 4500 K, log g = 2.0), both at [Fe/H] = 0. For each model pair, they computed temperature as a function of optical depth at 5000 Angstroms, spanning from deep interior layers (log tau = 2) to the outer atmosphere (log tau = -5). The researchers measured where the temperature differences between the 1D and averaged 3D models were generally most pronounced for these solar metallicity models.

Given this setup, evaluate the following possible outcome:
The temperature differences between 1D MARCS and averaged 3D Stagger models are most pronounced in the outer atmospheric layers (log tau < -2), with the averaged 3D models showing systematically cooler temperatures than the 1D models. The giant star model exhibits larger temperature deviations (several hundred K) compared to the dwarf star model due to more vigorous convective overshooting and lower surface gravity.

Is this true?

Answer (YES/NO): NO